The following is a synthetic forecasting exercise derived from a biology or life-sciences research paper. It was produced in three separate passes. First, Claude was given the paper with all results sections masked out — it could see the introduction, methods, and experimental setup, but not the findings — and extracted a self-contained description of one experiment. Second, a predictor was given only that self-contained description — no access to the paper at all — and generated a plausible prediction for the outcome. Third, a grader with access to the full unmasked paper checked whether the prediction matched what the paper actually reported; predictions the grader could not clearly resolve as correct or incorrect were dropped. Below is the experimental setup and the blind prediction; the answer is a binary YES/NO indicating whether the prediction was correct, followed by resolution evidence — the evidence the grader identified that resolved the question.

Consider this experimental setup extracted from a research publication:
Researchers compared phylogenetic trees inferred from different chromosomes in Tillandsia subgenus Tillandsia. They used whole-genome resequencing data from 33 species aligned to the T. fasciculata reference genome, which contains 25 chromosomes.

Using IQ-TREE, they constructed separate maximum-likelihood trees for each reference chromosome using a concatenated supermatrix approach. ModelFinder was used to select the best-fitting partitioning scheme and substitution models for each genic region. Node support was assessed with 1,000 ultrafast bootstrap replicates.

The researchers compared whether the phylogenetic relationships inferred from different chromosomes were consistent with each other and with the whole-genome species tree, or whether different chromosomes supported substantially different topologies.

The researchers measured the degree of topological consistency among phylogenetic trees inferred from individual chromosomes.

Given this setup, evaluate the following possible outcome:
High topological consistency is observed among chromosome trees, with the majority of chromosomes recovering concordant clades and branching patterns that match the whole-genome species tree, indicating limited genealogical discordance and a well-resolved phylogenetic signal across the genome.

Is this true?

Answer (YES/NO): NO